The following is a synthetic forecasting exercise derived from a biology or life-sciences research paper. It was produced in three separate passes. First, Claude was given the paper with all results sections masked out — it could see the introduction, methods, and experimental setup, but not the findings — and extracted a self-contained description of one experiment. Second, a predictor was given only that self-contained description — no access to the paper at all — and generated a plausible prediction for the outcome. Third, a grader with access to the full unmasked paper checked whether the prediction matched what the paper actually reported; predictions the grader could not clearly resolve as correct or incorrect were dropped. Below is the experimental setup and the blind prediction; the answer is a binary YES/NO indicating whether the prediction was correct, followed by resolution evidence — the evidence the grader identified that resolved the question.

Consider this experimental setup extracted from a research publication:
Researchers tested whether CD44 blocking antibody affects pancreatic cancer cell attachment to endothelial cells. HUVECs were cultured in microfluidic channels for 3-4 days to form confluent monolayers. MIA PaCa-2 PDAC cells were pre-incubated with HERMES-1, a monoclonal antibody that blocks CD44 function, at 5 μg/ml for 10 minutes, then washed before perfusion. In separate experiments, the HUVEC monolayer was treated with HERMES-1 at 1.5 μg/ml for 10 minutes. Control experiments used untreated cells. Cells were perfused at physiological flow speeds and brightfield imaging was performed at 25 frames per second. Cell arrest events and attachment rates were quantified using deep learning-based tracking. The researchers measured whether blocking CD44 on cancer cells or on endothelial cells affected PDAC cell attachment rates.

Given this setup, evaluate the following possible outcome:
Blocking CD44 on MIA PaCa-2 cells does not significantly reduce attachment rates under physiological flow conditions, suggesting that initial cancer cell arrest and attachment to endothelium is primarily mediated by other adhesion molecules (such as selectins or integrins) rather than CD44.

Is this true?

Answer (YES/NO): NO